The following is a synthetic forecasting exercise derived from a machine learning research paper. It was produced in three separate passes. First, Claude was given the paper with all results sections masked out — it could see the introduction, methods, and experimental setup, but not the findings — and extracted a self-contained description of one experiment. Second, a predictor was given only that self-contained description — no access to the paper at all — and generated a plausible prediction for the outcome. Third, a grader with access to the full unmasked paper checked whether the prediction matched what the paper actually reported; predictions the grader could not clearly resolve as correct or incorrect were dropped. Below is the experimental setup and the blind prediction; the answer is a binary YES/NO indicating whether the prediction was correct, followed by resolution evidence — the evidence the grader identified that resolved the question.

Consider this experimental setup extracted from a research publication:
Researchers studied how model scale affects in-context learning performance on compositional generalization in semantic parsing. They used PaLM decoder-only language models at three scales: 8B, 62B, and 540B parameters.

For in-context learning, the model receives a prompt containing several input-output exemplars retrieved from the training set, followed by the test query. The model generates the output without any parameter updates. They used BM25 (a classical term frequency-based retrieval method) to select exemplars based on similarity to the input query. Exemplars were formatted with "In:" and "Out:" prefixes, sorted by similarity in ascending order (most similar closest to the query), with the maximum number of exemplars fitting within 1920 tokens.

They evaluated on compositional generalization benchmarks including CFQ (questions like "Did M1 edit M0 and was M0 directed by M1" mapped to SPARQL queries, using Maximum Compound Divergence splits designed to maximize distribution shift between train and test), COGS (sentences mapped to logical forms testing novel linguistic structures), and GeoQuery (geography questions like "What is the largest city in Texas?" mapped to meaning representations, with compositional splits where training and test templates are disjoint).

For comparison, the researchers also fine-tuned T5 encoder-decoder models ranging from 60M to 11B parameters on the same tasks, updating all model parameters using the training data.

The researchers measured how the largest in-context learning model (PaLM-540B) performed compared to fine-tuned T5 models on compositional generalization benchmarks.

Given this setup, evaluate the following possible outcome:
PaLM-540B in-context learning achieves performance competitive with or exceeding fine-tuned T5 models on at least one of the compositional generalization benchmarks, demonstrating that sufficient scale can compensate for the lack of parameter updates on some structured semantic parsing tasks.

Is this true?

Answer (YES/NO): YES